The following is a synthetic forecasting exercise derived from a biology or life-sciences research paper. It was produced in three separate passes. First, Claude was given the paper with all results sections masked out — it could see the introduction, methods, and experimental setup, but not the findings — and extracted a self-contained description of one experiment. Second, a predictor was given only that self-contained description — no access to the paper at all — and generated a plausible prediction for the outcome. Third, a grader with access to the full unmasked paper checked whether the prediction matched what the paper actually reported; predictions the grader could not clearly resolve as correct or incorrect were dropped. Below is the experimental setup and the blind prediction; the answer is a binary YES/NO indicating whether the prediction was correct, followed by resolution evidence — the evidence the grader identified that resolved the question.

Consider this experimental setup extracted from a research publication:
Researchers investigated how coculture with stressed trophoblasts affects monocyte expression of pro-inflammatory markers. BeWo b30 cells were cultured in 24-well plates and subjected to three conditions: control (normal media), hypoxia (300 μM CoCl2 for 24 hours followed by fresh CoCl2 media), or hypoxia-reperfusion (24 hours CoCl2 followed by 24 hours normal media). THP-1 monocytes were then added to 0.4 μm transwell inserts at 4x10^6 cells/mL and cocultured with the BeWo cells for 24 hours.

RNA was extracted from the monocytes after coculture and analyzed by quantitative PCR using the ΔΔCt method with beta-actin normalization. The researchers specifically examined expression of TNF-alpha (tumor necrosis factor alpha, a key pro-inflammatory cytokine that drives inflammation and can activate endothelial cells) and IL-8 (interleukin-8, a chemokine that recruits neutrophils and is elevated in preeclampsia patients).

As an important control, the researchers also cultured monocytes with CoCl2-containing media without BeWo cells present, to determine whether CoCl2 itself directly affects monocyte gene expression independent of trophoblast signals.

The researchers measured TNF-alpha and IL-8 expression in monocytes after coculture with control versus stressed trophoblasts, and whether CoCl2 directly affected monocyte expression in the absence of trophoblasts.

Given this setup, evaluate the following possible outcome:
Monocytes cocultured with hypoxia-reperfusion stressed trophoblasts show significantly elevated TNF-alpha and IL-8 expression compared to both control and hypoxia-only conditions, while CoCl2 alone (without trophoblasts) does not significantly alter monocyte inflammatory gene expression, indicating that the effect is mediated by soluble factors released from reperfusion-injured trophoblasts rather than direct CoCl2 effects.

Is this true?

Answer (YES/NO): NO